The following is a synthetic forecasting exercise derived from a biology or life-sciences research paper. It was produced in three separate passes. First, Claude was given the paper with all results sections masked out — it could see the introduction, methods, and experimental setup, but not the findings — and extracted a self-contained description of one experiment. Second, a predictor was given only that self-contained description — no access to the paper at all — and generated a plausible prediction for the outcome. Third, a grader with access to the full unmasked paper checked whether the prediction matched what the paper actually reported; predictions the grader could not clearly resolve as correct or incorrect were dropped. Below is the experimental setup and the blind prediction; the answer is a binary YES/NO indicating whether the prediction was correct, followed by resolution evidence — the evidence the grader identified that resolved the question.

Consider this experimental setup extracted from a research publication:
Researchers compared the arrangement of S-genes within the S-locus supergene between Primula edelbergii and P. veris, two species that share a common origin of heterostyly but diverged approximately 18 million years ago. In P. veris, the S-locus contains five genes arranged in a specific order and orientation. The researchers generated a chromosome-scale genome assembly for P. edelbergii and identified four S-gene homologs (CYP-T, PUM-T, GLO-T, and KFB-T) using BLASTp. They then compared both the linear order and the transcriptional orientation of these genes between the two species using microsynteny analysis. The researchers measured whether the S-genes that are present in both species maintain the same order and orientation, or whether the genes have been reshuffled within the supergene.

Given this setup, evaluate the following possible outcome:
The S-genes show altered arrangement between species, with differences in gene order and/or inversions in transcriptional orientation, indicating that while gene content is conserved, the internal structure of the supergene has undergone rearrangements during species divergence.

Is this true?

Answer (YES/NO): YES